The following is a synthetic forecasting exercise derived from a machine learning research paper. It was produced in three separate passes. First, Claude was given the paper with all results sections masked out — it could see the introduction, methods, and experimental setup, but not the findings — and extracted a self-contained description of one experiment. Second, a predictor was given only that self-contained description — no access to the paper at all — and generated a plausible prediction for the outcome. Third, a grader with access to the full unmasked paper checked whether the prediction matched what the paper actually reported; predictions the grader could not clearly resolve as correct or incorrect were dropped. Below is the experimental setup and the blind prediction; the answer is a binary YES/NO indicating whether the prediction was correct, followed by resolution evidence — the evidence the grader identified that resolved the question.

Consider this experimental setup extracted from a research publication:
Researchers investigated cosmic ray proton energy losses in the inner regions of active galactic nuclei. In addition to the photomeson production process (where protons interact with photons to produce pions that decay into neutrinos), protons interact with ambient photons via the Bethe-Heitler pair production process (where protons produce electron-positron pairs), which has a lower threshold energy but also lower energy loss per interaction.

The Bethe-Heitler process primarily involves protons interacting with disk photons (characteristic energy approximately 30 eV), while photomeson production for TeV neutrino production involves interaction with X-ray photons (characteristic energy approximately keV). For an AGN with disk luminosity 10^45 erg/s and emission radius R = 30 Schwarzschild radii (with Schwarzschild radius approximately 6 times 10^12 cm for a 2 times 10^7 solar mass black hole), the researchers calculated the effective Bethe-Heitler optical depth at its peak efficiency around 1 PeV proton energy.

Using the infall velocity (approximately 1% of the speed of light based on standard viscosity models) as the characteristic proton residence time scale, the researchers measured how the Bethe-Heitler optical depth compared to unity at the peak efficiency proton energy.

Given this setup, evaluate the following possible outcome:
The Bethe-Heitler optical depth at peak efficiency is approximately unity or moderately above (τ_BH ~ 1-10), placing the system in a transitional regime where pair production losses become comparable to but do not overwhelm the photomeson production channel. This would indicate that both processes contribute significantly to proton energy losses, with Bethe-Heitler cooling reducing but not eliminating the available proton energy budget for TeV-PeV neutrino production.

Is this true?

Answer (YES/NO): NO